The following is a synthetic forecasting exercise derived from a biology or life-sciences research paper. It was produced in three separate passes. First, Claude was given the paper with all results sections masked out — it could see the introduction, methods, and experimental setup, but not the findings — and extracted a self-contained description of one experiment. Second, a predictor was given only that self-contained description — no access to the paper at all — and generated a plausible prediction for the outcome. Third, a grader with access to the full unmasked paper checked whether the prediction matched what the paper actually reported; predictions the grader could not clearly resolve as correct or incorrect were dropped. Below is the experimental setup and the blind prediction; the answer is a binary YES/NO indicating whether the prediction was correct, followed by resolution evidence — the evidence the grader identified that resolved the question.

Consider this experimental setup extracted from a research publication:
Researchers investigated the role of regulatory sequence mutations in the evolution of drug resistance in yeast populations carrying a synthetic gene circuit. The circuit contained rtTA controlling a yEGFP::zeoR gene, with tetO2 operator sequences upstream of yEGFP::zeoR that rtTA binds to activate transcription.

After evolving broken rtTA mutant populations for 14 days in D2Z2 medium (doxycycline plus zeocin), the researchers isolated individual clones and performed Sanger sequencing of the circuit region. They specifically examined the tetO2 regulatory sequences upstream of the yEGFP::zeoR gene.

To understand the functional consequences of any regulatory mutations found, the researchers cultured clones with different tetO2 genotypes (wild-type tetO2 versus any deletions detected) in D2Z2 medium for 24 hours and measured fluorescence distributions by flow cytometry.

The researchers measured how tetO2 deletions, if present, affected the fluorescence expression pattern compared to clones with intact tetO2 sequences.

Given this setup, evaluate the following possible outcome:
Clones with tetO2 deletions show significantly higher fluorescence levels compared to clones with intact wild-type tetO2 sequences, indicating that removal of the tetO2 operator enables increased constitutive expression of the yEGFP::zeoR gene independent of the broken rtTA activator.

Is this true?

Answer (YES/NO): NO